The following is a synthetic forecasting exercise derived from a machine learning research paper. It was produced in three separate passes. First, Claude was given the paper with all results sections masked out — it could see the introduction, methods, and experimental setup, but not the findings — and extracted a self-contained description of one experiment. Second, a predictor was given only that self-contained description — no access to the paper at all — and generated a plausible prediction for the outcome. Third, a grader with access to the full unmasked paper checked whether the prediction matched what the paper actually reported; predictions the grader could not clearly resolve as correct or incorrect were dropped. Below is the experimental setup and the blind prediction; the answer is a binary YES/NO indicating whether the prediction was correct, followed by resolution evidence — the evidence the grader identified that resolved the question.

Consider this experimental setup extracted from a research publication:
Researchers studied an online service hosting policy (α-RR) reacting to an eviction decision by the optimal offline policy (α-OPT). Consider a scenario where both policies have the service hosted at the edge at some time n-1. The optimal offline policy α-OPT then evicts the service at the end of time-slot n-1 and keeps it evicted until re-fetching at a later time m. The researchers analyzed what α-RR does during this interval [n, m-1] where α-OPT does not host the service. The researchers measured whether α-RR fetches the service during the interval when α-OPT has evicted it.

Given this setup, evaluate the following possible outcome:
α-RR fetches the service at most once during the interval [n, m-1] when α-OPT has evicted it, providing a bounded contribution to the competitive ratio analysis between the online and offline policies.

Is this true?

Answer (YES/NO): NO